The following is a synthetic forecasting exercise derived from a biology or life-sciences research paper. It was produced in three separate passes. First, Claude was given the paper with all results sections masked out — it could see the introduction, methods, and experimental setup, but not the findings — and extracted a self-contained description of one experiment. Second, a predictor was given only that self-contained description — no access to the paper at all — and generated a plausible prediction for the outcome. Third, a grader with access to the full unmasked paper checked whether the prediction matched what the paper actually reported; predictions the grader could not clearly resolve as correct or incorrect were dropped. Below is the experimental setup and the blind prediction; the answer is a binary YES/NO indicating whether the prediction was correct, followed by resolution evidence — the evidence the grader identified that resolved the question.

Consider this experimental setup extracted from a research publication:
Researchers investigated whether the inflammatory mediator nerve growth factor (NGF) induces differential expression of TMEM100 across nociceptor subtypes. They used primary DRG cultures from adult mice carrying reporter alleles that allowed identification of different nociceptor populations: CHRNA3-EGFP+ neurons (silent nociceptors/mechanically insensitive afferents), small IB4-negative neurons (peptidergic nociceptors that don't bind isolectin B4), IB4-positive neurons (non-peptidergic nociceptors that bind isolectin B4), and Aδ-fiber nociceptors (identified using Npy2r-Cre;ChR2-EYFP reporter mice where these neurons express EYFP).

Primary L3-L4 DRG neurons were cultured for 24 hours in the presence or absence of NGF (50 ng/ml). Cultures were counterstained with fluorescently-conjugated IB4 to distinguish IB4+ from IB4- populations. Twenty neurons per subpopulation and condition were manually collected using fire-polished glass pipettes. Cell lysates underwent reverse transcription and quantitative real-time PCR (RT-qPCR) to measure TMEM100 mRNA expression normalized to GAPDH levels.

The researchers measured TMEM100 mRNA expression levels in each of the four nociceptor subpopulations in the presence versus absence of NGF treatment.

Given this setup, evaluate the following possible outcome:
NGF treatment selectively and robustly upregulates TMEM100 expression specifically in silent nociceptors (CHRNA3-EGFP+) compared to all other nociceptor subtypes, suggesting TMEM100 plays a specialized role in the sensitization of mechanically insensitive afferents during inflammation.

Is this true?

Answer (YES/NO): YES